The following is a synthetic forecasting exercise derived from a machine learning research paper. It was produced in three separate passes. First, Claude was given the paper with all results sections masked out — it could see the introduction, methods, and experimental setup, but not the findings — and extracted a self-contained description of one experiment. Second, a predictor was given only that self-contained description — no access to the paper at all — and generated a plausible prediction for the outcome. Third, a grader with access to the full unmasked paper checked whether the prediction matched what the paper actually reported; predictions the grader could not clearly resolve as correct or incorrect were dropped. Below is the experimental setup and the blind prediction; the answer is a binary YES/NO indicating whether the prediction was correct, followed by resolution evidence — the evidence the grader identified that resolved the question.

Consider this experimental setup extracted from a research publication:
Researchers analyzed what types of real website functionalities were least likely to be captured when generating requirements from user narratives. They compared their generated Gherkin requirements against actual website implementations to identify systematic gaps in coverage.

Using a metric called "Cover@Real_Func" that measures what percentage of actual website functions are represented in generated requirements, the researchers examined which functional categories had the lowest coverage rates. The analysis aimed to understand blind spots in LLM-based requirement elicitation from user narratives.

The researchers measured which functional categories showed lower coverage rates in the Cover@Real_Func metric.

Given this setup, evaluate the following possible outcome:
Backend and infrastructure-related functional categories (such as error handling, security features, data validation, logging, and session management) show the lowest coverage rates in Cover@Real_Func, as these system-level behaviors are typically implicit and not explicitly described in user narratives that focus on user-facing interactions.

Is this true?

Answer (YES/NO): NO